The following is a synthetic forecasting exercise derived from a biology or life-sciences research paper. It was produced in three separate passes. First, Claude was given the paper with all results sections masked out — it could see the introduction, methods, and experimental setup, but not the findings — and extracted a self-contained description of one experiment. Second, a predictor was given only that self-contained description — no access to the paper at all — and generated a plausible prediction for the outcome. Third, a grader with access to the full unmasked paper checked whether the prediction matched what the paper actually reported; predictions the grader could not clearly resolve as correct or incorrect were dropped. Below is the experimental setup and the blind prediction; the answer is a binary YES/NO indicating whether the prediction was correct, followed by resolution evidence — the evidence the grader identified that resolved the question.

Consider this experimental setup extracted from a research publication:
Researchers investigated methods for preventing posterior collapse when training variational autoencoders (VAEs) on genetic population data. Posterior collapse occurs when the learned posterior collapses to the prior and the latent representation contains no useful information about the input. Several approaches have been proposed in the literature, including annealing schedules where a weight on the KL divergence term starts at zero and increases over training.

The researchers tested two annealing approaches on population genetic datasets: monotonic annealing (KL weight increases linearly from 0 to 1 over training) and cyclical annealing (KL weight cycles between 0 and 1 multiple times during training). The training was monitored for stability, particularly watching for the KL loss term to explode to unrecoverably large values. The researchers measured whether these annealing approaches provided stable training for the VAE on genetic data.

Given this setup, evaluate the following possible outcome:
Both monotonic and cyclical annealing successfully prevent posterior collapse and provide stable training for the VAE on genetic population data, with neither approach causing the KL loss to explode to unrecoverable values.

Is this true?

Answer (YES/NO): NO